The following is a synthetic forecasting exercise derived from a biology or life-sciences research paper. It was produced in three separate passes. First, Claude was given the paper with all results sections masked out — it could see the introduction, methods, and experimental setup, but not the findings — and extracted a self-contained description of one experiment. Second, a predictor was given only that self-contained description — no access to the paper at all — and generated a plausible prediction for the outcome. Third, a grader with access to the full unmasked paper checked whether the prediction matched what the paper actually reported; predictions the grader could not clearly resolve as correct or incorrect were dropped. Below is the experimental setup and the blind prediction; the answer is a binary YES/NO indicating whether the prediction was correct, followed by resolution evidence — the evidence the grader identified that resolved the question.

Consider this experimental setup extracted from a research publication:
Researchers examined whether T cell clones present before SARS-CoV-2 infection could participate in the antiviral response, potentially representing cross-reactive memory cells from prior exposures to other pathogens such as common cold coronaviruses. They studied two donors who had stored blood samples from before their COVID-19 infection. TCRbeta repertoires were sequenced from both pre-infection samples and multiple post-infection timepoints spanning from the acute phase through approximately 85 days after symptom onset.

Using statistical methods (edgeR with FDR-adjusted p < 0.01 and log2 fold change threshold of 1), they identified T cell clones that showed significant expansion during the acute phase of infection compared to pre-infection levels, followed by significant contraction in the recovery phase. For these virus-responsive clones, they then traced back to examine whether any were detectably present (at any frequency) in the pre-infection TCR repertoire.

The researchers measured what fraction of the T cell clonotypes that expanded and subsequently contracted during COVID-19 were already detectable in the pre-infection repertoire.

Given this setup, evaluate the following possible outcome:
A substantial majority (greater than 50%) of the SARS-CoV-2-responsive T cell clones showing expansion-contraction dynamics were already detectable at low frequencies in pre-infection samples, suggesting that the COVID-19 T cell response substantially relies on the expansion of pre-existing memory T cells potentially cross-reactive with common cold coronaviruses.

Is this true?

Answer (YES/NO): NO